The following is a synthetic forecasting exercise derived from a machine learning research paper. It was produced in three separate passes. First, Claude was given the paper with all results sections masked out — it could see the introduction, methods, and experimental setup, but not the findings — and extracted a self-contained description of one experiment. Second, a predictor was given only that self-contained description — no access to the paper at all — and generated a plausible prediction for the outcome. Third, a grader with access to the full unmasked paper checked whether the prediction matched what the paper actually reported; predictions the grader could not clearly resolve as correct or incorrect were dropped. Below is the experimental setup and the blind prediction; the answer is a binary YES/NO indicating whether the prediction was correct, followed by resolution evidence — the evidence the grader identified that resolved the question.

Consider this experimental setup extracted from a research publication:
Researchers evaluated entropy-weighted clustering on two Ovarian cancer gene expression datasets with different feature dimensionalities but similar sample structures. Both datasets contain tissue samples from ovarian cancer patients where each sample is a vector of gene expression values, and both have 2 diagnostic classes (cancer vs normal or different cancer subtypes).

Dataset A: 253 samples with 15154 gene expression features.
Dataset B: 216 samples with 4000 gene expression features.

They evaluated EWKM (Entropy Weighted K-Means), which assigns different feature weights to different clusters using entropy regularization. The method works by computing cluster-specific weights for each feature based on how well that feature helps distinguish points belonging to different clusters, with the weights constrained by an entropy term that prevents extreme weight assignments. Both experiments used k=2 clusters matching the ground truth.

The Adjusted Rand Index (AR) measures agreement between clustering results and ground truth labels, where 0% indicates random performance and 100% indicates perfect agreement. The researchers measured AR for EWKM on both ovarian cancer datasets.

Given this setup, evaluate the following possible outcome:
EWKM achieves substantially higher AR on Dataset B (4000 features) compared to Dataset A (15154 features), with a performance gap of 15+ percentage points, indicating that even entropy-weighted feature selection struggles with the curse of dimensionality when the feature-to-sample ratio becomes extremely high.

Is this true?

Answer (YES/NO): YES